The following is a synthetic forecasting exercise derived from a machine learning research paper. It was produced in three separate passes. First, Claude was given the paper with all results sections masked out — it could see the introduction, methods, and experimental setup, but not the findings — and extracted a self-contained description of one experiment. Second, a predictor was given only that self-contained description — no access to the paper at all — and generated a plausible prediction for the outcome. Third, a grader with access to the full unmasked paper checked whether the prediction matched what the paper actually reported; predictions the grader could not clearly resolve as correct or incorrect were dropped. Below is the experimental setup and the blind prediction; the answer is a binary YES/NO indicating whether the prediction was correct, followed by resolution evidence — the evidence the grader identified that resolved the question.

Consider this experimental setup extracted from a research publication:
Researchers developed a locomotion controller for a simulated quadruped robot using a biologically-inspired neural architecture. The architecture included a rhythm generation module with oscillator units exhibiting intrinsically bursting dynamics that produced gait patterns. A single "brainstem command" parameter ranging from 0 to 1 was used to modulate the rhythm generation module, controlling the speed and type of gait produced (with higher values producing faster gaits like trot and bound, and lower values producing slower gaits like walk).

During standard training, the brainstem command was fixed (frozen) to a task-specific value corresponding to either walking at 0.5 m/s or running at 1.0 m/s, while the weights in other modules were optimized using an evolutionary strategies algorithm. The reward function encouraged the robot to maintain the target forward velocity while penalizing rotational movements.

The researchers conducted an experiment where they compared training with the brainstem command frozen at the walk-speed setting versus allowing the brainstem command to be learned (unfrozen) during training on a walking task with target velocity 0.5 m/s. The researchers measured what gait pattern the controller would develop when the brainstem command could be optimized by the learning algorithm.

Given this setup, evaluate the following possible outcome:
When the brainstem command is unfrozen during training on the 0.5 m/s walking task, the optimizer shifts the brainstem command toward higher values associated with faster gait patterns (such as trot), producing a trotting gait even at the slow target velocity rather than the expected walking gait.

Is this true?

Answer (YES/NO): NO